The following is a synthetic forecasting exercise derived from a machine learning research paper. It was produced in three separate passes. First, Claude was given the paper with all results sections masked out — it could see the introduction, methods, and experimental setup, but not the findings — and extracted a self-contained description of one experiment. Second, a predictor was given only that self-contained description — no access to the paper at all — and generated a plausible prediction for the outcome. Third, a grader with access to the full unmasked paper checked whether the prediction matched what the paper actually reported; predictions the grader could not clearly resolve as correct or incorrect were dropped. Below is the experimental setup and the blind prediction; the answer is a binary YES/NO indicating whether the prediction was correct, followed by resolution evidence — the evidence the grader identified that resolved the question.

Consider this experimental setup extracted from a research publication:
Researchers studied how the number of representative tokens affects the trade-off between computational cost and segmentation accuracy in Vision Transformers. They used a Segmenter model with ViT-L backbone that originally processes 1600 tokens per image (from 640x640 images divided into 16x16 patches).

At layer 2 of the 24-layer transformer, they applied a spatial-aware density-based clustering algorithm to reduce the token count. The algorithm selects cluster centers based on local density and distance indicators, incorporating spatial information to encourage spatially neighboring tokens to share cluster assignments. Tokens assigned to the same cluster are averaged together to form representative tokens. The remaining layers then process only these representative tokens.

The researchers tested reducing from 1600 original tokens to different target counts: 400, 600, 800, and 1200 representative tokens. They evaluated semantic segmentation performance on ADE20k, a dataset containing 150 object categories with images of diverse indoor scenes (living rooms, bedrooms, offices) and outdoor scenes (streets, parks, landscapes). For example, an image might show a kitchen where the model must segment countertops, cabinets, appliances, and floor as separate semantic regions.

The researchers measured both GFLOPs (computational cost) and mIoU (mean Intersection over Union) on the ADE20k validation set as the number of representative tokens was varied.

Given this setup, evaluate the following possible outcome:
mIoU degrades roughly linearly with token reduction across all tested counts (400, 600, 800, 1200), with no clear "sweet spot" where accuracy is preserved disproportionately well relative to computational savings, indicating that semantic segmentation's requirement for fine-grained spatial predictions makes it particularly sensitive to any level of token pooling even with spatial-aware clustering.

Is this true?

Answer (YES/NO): NO